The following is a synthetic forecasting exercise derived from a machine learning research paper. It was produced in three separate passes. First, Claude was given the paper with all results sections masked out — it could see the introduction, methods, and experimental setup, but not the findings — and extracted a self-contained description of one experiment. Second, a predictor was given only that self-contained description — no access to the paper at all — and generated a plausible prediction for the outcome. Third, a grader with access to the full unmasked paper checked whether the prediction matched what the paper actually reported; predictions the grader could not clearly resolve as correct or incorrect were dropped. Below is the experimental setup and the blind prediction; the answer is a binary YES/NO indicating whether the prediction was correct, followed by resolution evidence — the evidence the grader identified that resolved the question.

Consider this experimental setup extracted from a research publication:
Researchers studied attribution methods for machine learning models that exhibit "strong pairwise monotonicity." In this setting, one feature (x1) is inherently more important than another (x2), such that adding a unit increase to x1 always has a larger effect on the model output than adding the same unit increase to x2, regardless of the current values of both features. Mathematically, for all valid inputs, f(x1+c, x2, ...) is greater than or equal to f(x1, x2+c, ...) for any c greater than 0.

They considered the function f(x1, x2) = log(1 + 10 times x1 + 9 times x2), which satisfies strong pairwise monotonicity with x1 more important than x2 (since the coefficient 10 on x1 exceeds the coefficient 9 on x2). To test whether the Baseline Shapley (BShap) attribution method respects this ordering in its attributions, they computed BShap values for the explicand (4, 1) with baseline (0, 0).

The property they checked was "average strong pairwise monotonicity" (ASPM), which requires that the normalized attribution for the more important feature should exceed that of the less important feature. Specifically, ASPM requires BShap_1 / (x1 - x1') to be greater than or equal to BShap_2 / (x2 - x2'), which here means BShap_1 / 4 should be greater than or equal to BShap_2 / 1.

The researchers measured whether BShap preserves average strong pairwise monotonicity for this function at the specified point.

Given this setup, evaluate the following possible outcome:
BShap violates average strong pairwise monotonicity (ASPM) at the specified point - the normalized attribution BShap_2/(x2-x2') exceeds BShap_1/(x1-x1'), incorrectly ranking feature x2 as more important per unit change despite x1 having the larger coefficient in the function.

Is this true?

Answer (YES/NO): YES